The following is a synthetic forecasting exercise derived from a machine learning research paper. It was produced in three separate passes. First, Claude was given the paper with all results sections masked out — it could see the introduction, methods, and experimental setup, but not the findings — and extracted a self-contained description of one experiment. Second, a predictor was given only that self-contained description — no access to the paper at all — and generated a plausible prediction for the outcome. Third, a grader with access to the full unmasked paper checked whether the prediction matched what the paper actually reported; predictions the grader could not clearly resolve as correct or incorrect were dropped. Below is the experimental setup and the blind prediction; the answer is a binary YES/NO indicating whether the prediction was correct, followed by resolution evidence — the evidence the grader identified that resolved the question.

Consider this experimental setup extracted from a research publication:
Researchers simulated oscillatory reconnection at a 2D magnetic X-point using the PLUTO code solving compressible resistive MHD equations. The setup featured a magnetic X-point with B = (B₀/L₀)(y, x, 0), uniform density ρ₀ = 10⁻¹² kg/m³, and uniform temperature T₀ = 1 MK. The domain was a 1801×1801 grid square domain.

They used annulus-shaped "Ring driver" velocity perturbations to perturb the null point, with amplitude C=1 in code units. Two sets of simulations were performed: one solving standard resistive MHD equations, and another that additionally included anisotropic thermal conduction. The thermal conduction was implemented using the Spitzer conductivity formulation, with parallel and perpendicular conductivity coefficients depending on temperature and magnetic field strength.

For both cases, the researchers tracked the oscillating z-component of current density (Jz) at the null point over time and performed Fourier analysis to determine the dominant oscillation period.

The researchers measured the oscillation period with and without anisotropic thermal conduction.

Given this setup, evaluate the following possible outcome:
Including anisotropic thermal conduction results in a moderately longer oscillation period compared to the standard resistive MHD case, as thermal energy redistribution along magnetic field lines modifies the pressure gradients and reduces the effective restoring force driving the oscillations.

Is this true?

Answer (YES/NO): YES